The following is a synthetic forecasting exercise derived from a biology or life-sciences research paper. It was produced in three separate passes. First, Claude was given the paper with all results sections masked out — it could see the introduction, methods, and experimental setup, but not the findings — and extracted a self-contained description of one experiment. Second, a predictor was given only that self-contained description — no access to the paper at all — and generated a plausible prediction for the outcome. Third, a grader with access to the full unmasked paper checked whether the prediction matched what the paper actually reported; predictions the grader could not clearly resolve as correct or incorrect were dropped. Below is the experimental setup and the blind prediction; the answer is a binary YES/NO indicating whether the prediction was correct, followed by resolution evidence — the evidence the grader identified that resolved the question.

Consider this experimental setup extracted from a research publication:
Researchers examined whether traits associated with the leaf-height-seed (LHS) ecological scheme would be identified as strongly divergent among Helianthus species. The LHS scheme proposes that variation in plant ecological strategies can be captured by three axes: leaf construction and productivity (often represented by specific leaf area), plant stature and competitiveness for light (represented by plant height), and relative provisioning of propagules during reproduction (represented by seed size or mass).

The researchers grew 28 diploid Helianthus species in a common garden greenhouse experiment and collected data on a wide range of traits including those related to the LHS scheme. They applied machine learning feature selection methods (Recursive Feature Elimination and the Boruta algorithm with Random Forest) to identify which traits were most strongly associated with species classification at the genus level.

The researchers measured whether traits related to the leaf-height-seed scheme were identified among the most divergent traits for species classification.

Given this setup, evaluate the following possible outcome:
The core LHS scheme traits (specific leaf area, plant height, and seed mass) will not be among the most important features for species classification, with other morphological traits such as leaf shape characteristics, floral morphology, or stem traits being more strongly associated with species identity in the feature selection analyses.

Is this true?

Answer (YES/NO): YES